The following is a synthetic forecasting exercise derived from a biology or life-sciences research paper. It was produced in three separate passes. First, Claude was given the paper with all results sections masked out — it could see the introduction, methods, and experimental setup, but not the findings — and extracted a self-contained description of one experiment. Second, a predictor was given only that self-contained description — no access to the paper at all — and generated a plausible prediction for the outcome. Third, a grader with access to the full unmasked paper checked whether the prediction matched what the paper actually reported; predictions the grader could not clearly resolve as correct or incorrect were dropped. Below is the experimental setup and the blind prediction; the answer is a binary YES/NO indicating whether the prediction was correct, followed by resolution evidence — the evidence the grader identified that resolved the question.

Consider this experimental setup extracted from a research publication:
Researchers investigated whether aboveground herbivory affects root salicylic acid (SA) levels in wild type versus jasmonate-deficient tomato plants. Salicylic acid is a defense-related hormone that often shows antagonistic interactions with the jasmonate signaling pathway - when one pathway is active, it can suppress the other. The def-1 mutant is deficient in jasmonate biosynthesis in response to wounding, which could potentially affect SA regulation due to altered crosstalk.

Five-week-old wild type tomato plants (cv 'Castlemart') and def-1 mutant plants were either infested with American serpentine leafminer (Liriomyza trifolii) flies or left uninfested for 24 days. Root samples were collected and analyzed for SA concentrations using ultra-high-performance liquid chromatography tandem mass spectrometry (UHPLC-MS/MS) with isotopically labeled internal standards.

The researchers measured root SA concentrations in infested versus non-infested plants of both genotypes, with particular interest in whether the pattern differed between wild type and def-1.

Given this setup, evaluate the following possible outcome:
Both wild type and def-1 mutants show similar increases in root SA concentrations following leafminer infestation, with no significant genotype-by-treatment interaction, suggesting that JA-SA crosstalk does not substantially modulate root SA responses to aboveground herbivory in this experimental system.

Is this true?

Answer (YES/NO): NO